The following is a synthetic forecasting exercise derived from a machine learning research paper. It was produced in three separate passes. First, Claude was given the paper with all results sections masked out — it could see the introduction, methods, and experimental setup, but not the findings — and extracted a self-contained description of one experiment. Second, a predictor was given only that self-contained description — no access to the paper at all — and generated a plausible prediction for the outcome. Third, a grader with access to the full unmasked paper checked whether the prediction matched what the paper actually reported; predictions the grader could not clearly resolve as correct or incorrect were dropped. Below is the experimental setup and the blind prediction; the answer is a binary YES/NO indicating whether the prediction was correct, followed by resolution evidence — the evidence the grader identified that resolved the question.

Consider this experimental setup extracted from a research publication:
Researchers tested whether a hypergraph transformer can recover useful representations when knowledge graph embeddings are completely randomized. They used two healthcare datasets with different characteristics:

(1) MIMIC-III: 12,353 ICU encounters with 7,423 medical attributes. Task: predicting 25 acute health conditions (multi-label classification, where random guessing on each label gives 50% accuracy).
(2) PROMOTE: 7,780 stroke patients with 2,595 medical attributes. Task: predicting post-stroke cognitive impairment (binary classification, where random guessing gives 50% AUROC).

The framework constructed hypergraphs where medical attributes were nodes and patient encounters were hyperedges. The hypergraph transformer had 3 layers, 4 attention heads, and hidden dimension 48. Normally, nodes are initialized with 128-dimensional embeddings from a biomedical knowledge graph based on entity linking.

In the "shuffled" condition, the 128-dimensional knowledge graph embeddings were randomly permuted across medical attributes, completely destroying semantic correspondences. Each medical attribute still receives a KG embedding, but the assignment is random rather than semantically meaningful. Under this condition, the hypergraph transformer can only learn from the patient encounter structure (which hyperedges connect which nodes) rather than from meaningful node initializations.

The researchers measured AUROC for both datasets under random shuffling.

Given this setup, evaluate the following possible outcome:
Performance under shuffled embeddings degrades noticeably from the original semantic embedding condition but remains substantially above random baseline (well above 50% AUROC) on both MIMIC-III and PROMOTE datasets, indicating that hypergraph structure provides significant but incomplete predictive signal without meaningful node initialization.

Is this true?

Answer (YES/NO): NO